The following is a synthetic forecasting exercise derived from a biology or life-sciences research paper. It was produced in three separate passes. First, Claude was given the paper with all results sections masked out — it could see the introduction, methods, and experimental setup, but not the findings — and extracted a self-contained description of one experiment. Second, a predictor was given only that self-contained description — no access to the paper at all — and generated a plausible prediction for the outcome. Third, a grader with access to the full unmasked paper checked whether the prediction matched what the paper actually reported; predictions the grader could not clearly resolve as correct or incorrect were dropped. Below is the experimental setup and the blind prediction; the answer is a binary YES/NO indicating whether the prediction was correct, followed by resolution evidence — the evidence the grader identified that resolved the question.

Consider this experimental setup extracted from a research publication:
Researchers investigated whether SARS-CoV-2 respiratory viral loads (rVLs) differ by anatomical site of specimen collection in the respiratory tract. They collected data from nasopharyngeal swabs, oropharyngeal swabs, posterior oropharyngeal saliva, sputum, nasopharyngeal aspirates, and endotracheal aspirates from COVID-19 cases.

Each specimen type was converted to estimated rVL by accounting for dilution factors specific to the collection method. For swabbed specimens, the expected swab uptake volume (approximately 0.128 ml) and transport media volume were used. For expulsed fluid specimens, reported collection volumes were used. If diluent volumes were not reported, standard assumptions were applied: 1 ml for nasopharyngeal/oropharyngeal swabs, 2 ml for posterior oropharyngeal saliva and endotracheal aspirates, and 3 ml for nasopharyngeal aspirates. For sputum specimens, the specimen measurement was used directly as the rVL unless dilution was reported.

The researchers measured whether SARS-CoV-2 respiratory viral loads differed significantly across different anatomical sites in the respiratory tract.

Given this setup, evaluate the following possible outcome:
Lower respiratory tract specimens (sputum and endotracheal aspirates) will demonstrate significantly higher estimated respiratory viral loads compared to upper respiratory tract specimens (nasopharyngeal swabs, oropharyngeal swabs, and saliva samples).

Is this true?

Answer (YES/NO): NO